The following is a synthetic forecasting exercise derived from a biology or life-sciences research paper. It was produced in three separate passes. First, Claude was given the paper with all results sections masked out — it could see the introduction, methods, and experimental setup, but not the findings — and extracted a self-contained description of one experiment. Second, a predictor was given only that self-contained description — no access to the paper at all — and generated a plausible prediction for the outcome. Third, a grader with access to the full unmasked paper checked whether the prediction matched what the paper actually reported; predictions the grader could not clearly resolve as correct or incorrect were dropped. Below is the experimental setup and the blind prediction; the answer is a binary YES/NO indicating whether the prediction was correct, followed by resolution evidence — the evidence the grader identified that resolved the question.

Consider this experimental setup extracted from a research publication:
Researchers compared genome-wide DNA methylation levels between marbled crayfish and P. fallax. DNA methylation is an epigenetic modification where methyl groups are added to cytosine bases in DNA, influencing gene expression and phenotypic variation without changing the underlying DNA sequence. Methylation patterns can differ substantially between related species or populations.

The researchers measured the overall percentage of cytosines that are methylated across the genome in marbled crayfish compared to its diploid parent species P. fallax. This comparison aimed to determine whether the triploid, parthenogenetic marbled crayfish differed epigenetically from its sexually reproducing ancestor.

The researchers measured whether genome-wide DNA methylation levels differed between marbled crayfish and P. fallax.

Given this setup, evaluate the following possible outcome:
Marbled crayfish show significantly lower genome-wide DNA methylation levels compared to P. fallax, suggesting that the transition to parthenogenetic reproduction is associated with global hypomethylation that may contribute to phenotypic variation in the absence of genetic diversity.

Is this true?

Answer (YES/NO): YES